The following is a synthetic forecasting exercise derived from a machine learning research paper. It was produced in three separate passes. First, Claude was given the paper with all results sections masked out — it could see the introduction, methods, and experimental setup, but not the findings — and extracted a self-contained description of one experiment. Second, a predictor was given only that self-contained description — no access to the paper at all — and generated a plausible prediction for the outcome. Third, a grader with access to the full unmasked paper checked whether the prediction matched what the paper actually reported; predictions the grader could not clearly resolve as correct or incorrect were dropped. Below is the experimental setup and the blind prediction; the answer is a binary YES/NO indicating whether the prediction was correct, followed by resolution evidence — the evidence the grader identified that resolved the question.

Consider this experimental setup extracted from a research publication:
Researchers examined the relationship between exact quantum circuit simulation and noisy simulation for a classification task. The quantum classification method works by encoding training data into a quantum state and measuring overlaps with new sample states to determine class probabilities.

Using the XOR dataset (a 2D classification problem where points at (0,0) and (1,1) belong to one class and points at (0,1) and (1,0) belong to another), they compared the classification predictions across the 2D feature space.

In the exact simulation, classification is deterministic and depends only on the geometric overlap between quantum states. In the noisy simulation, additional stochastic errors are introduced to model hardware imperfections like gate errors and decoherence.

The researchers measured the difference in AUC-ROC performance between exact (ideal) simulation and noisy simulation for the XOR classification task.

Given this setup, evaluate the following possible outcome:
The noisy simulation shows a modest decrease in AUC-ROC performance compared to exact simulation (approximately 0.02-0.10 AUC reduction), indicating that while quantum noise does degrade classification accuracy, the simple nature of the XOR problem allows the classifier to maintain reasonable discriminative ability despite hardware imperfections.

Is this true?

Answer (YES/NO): NO